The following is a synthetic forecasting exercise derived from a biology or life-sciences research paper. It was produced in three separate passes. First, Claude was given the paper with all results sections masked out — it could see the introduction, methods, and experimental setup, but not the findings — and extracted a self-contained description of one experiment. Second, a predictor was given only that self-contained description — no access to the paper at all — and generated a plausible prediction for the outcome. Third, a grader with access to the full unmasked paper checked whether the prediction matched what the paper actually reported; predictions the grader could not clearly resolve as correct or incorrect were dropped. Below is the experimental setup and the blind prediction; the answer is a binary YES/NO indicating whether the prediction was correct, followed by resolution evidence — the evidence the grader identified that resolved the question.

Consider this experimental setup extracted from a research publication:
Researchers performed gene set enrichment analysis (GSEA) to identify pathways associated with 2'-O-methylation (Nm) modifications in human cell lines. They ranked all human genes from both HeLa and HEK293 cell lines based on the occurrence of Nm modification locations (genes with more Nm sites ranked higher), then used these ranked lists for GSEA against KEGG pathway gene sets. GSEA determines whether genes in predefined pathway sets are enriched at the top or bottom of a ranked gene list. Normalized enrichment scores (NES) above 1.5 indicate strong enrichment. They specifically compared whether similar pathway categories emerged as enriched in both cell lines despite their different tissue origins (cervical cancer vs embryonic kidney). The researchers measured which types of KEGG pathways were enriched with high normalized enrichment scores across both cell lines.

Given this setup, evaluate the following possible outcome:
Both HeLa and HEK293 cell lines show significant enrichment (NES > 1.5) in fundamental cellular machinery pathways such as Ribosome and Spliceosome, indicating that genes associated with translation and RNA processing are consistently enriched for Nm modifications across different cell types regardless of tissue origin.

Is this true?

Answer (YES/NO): NO